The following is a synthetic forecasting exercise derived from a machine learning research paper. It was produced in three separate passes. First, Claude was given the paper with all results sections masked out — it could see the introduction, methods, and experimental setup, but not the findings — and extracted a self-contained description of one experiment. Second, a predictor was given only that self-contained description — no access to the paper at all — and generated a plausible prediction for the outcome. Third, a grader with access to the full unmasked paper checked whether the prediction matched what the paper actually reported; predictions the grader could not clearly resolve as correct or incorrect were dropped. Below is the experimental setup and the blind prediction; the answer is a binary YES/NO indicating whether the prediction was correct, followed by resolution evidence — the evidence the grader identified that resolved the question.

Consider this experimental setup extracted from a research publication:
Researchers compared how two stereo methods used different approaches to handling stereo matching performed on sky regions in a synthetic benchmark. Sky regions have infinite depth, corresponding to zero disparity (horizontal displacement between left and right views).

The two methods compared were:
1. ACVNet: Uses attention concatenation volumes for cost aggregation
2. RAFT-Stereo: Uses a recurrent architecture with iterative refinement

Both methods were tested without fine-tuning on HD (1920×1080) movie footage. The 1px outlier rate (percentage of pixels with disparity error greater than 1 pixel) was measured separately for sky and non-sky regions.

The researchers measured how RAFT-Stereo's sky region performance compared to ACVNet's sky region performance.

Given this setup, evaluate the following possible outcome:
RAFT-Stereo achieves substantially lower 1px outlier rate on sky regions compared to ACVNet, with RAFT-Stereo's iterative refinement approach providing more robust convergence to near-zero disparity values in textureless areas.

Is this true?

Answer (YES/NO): NO